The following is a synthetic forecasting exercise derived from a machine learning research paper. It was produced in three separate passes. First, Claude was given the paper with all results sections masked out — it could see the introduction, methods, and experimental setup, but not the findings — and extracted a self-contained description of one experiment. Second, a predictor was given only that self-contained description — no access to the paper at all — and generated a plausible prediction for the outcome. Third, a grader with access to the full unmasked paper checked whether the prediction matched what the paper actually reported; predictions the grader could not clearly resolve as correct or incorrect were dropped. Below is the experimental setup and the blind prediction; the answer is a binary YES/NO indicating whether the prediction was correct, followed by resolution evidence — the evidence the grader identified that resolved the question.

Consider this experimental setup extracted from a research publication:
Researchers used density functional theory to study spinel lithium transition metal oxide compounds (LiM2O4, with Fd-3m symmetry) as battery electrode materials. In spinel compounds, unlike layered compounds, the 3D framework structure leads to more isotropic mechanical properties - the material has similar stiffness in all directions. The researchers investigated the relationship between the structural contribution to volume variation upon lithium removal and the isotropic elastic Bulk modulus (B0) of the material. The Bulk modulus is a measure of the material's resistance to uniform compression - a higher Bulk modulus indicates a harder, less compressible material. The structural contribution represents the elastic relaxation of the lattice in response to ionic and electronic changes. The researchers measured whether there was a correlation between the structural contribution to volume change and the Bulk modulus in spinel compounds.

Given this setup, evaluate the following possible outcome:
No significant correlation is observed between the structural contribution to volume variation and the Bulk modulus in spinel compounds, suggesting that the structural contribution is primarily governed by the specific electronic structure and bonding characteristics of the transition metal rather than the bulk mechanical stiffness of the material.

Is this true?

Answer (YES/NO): NO